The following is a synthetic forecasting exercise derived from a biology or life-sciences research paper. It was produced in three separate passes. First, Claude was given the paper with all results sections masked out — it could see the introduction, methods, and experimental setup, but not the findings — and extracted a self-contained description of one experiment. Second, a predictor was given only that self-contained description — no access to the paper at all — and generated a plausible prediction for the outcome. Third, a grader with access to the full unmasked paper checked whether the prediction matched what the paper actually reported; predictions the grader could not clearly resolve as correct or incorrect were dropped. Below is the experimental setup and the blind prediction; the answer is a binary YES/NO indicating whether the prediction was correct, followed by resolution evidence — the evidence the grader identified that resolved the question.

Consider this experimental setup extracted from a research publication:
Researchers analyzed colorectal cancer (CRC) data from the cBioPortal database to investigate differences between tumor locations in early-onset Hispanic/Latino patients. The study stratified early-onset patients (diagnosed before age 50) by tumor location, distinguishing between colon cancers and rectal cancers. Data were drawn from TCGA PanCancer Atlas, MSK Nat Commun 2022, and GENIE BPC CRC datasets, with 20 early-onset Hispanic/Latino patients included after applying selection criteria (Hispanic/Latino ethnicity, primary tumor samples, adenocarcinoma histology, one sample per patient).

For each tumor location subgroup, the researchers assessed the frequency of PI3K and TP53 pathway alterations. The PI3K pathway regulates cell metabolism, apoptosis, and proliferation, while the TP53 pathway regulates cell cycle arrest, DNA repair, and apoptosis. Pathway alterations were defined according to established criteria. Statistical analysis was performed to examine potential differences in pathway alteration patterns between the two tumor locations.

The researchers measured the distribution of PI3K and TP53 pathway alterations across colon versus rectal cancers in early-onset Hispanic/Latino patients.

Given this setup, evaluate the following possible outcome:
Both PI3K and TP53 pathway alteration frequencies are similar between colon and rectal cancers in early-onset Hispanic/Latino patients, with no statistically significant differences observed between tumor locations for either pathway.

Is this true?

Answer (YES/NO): YES